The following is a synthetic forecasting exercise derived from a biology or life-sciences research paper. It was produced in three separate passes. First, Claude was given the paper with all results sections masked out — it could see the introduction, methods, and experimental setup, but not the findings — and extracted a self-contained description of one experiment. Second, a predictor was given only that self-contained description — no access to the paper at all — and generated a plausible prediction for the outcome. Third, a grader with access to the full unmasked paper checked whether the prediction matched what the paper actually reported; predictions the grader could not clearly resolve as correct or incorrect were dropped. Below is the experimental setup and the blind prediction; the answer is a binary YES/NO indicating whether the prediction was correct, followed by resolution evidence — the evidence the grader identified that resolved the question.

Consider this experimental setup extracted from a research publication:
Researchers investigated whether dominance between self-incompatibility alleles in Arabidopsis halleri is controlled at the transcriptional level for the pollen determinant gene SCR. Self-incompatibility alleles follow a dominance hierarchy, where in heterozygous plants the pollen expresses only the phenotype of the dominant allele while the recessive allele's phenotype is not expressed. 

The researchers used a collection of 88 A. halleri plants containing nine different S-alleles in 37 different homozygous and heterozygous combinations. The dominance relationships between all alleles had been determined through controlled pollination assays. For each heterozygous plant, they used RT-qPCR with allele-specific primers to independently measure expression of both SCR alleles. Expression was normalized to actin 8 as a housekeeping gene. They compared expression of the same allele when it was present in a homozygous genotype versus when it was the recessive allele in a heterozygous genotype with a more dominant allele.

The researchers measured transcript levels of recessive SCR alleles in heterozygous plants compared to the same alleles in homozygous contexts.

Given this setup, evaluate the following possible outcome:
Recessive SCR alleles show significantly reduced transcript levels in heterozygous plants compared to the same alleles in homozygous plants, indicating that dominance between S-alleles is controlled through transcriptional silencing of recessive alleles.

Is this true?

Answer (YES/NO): YES